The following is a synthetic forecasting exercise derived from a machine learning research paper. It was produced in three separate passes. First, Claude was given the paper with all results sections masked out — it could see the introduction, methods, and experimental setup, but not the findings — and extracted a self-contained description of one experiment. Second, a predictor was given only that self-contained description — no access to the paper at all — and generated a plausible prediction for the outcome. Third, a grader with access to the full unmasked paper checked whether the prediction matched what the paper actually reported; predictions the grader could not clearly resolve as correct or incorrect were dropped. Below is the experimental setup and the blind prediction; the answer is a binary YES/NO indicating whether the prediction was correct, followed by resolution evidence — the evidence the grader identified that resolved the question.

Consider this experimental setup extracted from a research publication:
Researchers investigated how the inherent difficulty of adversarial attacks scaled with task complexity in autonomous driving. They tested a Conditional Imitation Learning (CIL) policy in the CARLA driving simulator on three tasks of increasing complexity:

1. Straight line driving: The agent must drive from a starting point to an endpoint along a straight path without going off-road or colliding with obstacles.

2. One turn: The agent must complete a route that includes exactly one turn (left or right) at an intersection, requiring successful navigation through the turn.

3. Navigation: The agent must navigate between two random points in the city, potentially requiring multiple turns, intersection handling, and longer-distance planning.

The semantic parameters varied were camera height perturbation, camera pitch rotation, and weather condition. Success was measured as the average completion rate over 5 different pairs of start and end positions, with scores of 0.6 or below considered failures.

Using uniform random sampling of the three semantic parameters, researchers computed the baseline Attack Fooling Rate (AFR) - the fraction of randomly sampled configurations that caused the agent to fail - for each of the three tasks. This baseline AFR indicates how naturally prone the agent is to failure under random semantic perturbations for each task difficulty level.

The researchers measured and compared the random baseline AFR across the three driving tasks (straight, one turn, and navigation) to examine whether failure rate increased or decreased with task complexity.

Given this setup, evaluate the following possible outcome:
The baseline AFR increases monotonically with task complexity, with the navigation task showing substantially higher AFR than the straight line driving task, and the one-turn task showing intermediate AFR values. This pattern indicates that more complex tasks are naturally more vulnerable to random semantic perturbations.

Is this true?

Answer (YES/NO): YES